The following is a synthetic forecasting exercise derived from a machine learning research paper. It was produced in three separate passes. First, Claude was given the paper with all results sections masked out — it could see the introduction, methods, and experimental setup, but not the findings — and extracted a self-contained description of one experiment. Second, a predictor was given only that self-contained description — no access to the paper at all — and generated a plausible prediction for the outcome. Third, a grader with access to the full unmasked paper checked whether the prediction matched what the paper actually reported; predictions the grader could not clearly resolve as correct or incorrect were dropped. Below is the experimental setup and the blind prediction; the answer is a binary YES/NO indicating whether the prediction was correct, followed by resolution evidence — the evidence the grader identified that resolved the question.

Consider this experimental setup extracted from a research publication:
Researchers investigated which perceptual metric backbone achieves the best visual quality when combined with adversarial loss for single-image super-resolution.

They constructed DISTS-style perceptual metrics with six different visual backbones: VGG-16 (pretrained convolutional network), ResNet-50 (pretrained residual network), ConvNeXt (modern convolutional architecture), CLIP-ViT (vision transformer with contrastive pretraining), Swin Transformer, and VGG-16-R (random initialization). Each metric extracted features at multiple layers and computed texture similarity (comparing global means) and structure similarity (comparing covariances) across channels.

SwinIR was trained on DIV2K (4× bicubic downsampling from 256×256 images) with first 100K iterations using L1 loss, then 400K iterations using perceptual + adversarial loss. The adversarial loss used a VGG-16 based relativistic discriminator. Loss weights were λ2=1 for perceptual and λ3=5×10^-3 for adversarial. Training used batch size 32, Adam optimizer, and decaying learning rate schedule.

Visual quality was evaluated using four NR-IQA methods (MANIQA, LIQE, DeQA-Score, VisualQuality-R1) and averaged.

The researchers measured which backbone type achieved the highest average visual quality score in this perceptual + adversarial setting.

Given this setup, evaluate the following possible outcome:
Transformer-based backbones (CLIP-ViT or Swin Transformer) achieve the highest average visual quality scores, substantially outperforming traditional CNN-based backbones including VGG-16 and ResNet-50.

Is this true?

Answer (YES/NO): NO